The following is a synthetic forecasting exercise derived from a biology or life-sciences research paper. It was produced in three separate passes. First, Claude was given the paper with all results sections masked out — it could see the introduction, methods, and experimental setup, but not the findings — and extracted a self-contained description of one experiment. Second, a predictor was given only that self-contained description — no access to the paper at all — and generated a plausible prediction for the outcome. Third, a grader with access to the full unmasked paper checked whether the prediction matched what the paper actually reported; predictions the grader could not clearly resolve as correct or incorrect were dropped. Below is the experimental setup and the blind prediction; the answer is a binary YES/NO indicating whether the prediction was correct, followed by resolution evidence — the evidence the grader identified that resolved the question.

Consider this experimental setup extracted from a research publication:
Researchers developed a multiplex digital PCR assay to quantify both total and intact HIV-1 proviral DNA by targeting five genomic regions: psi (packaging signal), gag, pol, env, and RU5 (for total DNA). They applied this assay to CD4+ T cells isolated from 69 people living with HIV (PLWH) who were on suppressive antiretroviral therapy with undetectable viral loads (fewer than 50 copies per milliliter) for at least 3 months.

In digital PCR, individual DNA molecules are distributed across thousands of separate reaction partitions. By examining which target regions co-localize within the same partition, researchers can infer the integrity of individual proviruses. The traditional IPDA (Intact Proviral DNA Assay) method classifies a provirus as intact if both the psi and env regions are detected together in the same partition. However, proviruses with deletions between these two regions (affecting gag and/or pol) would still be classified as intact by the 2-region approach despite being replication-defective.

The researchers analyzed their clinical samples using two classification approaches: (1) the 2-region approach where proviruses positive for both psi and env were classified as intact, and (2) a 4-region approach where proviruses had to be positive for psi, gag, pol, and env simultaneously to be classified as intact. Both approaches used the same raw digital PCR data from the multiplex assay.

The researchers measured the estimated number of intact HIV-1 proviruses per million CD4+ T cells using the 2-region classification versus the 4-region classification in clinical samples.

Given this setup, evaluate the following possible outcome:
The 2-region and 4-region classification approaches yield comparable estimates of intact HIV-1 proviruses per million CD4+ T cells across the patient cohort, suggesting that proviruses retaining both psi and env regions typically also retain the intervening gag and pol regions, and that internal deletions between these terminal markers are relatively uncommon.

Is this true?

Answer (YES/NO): NO